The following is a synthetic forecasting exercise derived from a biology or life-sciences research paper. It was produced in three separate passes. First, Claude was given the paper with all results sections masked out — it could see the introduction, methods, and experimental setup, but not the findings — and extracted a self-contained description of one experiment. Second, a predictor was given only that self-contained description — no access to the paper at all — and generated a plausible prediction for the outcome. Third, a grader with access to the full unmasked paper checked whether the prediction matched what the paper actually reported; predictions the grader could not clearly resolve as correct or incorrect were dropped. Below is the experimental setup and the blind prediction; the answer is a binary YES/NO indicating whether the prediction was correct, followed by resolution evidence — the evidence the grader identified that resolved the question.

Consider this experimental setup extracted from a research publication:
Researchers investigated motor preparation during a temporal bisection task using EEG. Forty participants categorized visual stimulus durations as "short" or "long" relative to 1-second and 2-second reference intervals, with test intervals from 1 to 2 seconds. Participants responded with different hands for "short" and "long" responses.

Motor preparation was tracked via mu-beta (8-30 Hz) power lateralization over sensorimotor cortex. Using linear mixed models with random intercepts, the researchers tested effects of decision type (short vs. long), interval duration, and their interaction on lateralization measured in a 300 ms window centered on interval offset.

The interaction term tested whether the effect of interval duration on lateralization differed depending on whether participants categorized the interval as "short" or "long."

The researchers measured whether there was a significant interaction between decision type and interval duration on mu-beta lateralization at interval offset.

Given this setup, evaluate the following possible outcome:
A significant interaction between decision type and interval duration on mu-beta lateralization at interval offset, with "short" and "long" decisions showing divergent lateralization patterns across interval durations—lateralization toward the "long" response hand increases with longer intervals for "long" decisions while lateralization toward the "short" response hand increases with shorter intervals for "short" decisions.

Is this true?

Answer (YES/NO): NO